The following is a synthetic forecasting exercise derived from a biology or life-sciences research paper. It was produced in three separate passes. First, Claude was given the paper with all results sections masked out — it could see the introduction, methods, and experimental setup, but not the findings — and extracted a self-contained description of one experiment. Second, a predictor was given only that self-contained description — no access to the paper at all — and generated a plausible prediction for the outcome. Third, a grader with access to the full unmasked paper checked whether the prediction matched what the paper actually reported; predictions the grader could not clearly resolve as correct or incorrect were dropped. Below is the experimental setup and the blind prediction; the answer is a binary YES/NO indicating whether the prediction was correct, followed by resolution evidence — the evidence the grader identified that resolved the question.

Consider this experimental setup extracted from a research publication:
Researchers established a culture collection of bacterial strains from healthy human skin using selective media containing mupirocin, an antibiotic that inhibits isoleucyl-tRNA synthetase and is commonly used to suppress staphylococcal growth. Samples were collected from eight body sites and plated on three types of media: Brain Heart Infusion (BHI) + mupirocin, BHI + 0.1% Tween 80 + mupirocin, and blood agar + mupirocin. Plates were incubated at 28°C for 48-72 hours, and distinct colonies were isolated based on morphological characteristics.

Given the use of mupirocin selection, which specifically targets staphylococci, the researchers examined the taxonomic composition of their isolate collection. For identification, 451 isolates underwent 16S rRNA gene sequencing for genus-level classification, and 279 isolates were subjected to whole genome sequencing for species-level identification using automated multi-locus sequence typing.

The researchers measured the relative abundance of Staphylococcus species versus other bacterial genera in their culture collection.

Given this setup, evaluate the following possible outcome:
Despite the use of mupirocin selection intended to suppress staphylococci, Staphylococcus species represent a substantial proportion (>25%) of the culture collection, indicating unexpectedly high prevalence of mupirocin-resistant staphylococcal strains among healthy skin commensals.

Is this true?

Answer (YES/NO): NO